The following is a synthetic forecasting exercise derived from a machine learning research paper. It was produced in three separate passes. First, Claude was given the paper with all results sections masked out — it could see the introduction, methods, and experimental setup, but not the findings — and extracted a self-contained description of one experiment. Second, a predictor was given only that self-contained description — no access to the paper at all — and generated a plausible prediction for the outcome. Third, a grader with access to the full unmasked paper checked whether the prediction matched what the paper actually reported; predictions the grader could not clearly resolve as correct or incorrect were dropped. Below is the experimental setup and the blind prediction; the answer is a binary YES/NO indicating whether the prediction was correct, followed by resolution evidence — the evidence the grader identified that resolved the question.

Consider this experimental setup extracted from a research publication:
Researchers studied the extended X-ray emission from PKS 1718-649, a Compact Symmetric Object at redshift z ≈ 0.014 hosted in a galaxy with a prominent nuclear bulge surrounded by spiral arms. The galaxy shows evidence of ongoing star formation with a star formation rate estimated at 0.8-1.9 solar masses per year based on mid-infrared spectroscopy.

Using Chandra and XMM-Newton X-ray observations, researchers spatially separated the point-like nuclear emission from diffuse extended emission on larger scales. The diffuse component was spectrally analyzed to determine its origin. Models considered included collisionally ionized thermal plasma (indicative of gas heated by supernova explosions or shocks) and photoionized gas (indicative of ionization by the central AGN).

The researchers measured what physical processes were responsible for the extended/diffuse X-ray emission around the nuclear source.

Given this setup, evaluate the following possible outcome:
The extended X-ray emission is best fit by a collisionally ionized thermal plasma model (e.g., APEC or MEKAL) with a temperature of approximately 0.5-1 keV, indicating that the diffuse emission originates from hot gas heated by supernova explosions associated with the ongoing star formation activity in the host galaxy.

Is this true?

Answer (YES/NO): YES